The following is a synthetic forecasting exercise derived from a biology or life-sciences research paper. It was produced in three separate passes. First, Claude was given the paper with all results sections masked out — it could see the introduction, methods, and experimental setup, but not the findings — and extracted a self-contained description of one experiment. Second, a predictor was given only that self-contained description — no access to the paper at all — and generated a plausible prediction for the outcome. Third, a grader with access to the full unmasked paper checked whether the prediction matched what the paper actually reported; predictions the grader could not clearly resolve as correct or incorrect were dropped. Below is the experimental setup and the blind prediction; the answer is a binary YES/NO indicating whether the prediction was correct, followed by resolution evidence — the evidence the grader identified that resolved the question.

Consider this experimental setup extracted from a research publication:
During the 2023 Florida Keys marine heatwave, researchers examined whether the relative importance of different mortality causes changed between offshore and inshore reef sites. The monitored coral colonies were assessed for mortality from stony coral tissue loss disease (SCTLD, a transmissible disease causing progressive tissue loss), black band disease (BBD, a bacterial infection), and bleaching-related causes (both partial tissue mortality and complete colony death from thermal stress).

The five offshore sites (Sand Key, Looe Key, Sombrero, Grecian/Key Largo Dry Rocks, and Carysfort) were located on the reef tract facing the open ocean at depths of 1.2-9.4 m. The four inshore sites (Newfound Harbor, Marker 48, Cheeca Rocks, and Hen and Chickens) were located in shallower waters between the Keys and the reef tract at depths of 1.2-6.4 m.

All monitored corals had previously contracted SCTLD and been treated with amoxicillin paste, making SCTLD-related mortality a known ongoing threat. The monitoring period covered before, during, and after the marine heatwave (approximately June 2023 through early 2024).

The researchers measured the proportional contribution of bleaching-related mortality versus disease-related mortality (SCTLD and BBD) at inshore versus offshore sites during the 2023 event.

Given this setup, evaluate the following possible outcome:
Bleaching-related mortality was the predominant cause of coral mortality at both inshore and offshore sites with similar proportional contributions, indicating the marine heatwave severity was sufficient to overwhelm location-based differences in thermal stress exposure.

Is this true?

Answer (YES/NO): NO